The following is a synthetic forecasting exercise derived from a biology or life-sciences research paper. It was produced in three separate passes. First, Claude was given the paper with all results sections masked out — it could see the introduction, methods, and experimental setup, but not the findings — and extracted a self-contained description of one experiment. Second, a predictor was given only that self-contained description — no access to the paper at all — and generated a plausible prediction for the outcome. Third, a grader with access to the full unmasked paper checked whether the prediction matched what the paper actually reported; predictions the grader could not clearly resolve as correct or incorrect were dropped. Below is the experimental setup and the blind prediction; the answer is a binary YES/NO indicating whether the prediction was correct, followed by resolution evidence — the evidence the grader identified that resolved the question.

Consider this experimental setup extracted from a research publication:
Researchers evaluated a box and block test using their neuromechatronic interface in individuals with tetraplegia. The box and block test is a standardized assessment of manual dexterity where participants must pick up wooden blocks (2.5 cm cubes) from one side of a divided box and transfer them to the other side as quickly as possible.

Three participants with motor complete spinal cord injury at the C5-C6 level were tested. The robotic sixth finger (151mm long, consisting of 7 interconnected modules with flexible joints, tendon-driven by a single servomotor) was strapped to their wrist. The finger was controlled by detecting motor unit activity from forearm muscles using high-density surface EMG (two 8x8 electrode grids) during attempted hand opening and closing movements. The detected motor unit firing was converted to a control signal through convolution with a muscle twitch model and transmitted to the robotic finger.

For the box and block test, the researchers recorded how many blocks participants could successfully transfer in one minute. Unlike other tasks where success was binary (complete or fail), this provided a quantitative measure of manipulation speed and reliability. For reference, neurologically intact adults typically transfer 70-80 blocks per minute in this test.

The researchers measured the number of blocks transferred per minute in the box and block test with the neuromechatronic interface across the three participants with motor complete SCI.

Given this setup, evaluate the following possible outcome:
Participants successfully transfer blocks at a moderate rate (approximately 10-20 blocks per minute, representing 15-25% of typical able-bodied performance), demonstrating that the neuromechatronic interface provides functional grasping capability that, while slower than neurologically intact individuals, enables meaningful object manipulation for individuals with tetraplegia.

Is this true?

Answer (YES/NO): NO